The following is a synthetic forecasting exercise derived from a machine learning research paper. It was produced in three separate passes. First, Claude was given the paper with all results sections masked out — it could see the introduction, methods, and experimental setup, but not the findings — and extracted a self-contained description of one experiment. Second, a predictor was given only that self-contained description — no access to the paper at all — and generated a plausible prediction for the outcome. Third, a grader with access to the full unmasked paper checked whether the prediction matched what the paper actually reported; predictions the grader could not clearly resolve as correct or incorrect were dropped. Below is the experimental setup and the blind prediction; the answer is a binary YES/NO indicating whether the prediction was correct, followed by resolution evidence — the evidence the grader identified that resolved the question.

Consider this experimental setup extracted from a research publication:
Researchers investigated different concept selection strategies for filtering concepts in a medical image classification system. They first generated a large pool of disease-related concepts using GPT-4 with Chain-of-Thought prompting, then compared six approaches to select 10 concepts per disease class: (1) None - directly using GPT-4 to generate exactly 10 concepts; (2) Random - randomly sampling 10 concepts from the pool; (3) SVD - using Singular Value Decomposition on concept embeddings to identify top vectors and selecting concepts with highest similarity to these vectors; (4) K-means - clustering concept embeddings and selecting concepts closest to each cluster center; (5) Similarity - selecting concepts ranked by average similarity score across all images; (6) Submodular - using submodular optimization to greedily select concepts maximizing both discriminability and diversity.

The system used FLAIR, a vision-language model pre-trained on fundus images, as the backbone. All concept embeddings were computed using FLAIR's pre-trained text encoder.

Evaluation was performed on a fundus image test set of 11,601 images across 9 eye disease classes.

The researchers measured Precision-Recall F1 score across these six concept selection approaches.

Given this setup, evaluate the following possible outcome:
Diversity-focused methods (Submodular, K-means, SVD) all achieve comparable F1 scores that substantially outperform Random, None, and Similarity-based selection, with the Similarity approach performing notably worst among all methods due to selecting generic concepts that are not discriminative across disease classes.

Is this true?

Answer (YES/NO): NO